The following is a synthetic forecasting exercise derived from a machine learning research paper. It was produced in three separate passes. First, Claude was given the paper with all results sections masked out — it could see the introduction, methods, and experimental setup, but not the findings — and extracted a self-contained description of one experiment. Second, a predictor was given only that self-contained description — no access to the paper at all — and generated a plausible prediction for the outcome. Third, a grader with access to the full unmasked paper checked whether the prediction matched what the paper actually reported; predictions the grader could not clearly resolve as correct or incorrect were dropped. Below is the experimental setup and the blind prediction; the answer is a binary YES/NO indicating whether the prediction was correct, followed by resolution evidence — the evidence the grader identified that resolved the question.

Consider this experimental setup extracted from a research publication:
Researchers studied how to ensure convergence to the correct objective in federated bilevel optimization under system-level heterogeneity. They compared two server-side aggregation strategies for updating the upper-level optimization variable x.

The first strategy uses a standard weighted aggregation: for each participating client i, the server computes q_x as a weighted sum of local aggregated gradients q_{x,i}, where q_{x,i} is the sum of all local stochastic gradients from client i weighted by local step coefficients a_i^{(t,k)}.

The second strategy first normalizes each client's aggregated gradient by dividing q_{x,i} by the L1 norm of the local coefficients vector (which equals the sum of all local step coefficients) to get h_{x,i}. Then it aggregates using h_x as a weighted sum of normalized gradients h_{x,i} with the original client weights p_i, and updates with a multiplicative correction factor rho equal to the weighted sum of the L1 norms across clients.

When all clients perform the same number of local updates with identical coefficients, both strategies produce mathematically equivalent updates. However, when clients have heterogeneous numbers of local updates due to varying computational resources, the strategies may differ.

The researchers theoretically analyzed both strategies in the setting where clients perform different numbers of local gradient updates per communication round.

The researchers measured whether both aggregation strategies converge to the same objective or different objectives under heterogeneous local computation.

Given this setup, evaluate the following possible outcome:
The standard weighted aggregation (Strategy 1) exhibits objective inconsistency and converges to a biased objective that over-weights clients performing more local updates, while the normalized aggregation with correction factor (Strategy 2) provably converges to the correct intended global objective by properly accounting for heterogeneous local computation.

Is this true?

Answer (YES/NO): YES